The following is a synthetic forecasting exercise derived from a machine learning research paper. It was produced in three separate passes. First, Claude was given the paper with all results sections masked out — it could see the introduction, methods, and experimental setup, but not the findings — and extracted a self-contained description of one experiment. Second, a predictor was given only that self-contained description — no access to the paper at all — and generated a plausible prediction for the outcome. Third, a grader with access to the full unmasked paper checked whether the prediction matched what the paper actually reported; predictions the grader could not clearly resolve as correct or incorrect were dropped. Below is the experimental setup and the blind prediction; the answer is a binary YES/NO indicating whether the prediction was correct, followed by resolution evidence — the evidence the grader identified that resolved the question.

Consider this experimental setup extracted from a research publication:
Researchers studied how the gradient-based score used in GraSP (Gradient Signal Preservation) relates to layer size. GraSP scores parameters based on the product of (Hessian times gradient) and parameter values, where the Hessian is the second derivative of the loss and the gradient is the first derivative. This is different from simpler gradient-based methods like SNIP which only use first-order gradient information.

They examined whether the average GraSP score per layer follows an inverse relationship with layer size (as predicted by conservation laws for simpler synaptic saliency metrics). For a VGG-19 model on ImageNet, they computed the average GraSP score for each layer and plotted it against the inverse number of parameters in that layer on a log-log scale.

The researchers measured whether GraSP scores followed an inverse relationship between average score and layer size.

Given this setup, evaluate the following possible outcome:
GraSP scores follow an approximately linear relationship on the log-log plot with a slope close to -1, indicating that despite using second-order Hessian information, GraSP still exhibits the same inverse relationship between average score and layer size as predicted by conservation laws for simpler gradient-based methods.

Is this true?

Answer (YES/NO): YES